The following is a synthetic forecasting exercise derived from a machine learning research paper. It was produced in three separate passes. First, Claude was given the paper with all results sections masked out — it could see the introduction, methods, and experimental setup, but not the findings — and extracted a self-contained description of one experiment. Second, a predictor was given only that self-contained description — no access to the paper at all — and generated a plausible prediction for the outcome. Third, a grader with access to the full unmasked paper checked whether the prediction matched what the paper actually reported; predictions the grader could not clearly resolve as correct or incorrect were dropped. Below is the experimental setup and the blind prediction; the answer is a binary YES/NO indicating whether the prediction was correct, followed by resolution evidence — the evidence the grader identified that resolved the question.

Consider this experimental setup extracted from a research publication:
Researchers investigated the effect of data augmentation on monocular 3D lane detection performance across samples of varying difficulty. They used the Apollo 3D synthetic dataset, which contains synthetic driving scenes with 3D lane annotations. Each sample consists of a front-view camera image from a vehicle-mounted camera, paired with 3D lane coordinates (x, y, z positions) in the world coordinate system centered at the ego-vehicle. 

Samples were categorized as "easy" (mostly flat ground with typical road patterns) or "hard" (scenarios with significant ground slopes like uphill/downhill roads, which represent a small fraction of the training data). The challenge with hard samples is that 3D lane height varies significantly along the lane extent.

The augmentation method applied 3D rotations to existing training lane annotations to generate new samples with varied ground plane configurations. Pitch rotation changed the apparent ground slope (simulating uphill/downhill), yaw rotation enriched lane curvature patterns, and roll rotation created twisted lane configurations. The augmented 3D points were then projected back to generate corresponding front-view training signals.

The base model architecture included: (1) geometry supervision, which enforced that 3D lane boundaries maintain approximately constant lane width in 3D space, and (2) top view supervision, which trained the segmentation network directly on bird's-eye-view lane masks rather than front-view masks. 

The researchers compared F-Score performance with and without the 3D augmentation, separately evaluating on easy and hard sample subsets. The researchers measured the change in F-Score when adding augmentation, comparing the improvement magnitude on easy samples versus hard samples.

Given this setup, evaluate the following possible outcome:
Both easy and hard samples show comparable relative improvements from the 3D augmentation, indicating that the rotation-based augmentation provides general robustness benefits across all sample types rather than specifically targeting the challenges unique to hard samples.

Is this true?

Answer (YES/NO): NO